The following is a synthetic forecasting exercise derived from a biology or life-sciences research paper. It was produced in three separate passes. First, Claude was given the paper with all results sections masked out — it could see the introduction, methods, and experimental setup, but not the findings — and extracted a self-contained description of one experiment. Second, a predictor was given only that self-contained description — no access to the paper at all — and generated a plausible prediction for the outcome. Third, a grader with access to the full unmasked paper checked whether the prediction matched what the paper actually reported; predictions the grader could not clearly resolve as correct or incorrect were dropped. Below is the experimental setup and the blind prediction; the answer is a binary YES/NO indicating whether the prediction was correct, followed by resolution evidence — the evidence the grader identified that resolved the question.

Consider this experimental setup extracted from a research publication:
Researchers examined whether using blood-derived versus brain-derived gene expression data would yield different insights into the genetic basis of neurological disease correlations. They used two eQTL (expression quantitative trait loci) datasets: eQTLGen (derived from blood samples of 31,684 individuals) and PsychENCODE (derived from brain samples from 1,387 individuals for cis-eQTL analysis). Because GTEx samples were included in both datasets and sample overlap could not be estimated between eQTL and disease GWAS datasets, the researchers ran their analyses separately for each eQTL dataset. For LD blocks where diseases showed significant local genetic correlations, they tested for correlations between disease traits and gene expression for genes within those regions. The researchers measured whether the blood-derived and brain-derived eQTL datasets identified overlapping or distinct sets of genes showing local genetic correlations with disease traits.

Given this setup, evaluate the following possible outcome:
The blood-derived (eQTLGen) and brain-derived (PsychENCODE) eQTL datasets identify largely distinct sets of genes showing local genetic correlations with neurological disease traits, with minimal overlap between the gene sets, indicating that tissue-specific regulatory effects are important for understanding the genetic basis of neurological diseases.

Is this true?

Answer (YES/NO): NO